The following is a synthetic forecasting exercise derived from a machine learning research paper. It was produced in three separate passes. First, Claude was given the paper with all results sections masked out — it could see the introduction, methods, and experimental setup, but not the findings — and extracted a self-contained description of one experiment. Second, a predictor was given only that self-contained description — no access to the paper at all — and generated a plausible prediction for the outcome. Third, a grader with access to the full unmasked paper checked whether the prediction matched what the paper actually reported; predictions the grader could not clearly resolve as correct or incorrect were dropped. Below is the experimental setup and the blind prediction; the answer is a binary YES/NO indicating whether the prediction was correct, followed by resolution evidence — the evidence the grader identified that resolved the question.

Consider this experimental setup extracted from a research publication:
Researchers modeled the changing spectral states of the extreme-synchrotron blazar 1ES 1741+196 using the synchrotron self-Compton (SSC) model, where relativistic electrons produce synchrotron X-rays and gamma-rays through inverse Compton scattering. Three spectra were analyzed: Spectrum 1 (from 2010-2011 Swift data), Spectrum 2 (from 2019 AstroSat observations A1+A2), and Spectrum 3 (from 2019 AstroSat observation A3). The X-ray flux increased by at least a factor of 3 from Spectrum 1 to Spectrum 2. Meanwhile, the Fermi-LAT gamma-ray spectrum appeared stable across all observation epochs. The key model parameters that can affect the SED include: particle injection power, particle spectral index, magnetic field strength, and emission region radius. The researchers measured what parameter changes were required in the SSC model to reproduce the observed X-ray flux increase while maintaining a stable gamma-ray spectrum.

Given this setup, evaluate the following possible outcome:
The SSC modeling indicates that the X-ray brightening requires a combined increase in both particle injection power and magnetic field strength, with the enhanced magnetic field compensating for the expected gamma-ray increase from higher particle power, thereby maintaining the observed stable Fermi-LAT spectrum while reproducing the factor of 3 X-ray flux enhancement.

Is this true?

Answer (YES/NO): NO